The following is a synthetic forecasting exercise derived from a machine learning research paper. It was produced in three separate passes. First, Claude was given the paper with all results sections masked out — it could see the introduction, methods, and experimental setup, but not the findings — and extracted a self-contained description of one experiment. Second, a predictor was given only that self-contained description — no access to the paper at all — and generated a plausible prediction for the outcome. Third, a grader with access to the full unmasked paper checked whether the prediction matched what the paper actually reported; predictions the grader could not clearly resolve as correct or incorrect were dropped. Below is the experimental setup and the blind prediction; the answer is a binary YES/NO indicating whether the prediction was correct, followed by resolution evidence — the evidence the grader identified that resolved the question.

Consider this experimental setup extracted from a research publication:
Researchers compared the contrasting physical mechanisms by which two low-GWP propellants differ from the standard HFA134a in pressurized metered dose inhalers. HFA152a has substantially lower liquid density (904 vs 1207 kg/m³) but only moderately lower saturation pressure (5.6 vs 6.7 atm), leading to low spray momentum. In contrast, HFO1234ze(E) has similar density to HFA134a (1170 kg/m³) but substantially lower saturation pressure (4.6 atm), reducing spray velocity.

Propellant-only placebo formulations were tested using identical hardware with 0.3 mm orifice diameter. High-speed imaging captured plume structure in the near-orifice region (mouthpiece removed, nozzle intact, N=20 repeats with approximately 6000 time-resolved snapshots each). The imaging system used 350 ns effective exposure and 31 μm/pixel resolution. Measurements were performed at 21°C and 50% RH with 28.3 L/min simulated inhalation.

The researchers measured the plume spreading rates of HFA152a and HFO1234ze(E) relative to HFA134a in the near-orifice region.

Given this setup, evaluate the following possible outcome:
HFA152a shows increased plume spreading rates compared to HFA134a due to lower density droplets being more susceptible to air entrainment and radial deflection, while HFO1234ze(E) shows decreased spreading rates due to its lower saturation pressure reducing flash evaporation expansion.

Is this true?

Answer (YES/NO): NO